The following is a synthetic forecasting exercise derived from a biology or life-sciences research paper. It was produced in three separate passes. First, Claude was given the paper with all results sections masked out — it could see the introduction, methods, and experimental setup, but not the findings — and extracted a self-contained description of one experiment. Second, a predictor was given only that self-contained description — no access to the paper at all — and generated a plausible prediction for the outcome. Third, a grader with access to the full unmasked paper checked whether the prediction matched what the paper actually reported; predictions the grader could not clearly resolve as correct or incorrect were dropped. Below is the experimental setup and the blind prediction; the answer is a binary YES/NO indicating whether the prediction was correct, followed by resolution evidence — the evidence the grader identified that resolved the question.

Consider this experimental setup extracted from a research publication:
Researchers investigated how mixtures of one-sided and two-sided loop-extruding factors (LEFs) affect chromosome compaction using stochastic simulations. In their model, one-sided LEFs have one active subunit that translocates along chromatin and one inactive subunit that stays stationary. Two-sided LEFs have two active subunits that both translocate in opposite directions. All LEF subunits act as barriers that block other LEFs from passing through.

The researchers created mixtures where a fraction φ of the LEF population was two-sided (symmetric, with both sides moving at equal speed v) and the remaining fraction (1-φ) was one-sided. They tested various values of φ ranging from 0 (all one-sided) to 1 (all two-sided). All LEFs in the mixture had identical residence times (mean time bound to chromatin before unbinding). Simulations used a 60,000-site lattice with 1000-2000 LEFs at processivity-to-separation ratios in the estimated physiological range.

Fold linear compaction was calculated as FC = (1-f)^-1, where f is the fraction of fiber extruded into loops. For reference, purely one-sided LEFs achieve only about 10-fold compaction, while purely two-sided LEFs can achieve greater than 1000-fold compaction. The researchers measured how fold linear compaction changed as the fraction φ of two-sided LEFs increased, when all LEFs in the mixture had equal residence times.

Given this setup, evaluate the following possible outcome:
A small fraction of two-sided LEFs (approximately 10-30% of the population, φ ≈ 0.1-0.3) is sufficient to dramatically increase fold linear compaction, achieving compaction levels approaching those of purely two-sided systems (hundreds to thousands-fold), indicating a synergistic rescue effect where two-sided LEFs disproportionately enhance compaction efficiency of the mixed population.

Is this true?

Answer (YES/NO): NO